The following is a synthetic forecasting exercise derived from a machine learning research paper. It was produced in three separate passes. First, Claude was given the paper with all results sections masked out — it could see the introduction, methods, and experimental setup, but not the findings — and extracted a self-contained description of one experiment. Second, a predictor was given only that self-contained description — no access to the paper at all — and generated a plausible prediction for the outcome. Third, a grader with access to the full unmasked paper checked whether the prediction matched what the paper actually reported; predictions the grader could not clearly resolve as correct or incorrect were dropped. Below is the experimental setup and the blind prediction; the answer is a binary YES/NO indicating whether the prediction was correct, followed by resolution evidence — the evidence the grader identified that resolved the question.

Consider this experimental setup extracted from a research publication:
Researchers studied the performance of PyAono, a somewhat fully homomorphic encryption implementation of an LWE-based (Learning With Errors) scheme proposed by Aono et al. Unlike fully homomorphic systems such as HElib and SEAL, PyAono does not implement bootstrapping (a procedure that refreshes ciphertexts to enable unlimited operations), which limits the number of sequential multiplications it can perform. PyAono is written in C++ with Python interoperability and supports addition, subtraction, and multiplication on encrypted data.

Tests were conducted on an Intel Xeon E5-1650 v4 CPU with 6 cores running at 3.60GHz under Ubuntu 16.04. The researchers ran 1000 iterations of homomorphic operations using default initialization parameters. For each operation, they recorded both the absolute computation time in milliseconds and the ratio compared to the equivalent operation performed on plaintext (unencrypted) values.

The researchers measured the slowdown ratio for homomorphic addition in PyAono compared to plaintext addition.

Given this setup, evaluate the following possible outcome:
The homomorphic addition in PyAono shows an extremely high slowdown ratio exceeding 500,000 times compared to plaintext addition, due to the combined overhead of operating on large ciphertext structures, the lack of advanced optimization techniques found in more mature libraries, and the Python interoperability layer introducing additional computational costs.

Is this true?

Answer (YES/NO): NO